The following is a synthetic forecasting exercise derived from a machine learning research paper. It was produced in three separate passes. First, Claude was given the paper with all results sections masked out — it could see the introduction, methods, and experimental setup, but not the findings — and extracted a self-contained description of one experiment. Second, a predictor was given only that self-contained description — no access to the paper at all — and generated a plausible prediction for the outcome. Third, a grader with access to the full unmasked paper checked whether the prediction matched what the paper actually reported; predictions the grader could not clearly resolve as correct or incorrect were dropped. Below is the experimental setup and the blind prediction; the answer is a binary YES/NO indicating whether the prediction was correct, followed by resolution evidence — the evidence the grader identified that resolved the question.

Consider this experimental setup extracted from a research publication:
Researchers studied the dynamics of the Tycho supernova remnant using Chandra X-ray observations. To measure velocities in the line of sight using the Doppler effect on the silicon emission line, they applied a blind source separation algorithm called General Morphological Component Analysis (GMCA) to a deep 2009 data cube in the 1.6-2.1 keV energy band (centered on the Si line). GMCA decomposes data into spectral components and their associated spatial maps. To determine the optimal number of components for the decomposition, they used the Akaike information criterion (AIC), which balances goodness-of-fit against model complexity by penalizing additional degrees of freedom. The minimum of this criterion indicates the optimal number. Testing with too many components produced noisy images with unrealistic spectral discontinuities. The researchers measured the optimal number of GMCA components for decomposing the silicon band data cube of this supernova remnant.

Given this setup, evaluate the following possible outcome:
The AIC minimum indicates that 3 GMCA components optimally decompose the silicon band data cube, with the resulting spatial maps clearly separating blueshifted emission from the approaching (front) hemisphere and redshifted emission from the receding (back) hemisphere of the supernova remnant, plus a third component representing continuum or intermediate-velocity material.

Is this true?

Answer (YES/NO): YES